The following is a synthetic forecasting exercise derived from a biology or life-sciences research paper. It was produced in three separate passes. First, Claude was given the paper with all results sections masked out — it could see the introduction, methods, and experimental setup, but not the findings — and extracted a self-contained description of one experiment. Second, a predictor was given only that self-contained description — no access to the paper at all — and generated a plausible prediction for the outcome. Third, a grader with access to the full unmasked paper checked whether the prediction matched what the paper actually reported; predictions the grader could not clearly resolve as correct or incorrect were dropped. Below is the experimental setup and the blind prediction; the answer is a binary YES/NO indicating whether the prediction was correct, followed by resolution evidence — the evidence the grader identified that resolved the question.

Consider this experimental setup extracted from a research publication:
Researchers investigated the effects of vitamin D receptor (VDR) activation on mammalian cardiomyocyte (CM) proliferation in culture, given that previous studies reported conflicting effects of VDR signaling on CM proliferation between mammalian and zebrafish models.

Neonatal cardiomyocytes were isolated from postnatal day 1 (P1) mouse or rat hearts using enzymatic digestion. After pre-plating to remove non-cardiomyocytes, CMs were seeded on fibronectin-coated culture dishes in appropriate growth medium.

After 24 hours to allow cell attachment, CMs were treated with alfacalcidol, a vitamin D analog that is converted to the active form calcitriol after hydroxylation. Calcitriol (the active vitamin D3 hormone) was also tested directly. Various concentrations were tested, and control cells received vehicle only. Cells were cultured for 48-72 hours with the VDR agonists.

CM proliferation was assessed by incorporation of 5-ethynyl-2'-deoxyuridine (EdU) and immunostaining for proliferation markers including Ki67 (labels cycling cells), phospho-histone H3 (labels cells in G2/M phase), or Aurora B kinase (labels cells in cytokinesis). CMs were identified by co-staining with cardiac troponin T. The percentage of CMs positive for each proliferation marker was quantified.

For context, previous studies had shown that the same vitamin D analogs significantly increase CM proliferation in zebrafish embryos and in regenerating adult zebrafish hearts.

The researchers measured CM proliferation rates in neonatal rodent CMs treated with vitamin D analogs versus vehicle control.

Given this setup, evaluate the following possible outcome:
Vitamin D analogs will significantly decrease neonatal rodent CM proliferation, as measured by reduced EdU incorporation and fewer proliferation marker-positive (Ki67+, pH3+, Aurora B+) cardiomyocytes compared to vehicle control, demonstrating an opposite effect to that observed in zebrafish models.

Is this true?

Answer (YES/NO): NO